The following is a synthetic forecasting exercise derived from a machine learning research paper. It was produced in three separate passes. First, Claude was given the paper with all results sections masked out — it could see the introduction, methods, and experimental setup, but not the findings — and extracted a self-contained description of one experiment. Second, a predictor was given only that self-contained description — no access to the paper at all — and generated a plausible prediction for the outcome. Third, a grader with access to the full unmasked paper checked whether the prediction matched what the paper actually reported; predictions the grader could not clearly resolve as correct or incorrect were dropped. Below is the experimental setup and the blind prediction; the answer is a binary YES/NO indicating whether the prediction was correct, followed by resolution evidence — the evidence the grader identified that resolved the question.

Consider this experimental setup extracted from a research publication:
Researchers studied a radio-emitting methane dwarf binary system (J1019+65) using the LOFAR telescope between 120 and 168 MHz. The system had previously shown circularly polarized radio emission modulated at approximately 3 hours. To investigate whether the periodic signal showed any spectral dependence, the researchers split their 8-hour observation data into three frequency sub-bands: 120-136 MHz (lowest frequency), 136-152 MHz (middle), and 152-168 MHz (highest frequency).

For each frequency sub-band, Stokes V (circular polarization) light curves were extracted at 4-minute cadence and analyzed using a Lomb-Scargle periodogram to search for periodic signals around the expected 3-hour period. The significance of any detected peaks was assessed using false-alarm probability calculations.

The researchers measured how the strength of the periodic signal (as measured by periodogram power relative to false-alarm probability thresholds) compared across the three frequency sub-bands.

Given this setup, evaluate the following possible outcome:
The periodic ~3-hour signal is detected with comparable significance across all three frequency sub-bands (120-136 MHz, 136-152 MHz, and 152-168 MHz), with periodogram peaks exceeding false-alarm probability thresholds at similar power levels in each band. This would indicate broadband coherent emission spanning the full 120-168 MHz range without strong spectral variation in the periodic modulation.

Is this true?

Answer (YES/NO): NO